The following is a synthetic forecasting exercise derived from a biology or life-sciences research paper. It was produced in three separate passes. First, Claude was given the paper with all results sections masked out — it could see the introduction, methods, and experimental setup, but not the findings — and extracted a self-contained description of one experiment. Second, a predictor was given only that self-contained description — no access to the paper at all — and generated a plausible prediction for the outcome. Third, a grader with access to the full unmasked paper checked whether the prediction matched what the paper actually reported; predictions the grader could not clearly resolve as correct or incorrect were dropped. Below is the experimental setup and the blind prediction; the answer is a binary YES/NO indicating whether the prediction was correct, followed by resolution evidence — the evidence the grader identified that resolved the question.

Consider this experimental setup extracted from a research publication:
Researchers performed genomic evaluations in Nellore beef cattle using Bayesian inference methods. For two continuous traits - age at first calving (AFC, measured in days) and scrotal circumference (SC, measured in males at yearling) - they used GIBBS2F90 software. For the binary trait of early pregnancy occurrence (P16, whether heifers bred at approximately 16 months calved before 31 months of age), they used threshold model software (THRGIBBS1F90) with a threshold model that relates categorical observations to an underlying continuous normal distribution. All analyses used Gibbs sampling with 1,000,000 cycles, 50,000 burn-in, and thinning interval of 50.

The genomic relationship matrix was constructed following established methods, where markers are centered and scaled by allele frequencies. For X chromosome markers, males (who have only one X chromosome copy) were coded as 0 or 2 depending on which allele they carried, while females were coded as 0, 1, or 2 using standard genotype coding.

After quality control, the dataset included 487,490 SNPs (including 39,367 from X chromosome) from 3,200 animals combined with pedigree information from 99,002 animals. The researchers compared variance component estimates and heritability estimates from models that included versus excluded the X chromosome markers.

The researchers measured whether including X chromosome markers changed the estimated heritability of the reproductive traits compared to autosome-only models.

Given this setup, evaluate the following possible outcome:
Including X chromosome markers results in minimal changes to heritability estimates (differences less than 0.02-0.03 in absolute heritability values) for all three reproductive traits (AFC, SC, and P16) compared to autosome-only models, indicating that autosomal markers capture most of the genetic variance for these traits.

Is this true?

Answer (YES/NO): NO